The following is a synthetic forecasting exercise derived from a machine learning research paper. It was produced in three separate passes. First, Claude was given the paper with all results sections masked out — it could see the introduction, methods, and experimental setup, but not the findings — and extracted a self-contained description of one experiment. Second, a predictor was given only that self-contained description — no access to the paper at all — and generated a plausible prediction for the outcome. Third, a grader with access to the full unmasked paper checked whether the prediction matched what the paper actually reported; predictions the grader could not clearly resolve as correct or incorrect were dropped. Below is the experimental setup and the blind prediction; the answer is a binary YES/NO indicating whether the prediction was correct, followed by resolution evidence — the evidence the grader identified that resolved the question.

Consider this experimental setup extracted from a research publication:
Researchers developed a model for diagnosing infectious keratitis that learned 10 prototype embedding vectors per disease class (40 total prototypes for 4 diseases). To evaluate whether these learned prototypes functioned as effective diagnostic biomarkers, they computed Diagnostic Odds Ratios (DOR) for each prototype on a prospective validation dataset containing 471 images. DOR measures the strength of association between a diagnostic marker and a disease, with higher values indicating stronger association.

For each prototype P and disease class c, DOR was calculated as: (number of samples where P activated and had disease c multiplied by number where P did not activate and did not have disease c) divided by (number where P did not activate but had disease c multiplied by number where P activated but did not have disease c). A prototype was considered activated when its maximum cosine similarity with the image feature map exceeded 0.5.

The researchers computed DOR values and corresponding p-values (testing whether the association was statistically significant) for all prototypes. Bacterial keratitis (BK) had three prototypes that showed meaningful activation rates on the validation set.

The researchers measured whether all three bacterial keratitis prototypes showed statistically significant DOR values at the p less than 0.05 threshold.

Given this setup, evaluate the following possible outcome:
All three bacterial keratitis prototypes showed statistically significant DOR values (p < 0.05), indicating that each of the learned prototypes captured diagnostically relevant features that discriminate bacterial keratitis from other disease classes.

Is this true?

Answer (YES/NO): NO